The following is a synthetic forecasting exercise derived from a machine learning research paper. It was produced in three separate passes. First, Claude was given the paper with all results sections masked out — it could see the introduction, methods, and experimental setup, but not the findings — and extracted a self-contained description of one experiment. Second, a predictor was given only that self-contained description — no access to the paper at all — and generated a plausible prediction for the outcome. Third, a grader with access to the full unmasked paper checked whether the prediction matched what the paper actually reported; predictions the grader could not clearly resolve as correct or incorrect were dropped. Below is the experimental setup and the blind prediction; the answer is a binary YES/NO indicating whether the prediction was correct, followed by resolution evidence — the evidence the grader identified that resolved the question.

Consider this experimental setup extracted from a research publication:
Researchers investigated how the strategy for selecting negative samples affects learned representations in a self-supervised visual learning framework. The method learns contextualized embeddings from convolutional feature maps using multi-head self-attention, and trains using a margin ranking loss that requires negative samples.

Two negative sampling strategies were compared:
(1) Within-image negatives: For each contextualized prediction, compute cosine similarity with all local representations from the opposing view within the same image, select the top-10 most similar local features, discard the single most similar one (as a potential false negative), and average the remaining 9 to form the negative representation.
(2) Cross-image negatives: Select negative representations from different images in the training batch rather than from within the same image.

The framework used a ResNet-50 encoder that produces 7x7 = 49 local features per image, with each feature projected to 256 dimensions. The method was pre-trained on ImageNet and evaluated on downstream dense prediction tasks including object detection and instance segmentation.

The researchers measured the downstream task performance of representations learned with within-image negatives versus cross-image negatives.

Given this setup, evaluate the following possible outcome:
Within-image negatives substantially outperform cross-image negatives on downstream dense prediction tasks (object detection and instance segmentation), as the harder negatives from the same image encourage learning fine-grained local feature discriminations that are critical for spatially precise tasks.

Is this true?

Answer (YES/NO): YES